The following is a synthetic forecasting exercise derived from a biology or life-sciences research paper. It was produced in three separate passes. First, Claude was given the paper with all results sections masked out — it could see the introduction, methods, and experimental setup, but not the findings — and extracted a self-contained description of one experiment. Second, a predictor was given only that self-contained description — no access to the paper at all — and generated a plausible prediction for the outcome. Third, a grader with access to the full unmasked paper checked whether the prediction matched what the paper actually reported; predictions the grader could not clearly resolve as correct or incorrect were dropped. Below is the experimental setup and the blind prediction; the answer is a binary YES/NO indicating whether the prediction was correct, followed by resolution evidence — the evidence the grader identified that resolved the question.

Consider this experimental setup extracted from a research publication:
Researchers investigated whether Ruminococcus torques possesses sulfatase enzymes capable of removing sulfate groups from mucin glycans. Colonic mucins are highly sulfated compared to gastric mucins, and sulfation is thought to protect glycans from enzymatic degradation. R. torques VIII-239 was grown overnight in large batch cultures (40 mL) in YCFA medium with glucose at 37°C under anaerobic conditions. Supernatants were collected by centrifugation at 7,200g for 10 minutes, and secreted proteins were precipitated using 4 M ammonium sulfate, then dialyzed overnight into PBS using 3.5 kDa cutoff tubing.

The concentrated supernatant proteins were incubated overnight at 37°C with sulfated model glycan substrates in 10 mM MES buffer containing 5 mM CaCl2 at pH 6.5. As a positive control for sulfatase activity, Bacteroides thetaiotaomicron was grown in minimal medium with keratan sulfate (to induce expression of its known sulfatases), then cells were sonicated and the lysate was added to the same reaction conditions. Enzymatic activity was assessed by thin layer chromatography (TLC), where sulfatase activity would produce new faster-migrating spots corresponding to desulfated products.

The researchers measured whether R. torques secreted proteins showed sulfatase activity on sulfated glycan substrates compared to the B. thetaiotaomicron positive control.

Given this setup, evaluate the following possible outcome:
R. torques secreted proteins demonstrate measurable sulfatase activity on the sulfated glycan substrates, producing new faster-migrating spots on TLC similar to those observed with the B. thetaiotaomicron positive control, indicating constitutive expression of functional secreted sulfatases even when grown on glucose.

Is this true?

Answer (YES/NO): NO